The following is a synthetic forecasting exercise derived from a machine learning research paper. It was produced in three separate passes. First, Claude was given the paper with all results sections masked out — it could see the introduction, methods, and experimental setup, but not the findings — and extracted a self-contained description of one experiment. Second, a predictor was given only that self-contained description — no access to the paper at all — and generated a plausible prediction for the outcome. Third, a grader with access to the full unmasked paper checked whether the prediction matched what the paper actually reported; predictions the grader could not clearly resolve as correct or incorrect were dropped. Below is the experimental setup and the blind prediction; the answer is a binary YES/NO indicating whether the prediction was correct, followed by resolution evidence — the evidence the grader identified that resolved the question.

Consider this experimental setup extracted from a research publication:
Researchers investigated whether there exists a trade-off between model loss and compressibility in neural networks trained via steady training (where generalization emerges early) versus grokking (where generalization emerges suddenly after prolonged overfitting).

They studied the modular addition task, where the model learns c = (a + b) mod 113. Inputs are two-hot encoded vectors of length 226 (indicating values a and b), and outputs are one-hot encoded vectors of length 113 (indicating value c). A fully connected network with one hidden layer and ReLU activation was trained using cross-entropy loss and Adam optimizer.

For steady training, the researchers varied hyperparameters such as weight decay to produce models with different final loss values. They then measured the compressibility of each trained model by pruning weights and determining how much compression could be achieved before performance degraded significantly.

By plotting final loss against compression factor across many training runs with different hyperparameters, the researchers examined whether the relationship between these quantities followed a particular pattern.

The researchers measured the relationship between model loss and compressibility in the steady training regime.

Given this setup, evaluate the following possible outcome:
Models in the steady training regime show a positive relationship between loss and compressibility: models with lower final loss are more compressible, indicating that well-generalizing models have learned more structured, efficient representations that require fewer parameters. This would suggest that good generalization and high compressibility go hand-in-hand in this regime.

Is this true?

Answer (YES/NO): NO